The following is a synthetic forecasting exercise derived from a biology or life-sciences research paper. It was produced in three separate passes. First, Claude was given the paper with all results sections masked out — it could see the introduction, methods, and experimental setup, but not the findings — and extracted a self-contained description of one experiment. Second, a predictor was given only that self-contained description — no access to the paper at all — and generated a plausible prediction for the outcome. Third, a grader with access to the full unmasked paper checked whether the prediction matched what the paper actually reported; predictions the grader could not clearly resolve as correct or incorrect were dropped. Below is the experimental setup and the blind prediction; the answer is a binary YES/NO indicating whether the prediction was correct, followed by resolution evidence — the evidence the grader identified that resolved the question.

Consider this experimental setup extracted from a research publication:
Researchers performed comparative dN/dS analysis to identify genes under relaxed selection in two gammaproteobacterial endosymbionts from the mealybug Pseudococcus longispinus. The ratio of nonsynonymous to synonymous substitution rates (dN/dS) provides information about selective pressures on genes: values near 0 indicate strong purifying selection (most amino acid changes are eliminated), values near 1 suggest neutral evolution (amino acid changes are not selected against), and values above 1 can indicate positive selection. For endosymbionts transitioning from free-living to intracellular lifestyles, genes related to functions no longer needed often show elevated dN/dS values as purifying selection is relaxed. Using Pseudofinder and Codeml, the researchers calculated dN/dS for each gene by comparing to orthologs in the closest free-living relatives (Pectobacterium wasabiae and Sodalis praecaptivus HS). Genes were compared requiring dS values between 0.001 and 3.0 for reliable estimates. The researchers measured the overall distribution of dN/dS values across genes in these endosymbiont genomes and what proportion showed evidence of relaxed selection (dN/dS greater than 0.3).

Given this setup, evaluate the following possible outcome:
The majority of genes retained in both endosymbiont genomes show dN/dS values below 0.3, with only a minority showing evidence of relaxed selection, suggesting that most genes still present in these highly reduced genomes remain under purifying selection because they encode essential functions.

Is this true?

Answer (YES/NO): YES